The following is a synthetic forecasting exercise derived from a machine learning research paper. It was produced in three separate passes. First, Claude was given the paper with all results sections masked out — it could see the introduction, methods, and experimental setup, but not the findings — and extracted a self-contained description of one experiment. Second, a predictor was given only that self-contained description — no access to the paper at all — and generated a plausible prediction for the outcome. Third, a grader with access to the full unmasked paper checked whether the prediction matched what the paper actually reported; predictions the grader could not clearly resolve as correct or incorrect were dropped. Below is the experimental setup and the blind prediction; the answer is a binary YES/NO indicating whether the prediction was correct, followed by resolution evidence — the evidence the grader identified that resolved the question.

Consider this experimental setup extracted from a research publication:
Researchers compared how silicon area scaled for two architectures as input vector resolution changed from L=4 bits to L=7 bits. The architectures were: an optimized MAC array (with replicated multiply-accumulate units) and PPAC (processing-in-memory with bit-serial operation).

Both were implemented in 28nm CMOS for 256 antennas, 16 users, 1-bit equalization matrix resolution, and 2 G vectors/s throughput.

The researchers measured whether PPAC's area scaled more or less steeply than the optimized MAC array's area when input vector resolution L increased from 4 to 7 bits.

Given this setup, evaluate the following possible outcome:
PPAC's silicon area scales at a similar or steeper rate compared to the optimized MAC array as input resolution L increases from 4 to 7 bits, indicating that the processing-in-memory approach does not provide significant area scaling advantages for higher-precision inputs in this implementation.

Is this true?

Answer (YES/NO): YES